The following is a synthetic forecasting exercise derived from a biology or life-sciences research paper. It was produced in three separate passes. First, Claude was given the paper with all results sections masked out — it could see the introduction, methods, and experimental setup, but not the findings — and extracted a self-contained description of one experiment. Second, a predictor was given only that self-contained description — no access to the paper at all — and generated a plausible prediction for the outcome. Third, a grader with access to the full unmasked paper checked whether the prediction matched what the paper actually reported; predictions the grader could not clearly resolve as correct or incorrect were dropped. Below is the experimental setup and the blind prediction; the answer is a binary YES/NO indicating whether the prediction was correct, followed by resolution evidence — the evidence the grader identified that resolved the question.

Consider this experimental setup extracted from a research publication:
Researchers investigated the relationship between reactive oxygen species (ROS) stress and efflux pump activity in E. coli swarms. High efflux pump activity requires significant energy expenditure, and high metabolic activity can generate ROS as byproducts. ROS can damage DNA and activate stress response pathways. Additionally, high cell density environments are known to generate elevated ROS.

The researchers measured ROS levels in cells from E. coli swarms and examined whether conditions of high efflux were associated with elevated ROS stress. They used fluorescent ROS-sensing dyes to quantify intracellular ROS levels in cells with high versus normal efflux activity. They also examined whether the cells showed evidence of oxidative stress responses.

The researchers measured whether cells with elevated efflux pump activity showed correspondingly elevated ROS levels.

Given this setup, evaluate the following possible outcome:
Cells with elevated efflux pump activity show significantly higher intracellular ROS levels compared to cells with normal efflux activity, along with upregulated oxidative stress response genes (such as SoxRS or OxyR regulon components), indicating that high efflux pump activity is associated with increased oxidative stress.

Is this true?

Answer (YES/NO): YES